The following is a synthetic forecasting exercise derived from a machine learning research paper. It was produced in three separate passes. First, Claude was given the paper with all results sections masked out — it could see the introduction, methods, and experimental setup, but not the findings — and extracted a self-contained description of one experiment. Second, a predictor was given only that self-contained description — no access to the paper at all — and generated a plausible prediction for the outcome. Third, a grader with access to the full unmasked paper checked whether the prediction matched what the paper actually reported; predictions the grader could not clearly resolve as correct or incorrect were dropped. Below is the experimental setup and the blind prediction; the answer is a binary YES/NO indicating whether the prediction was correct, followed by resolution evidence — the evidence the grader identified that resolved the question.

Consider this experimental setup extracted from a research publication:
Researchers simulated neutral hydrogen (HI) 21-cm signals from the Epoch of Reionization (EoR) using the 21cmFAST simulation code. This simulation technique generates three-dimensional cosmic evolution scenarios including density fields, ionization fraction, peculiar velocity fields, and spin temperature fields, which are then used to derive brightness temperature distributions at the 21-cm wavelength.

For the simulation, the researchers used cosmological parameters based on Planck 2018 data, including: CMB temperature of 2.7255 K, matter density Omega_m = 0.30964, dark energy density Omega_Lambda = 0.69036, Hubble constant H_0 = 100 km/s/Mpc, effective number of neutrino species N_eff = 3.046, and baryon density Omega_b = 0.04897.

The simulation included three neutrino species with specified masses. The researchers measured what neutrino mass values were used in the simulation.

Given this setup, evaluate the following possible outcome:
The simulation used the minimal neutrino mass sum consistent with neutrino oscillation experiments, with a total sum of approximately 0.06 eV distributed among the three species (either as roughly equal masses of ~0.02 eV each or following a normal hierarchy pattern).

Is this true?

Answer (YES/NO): NO